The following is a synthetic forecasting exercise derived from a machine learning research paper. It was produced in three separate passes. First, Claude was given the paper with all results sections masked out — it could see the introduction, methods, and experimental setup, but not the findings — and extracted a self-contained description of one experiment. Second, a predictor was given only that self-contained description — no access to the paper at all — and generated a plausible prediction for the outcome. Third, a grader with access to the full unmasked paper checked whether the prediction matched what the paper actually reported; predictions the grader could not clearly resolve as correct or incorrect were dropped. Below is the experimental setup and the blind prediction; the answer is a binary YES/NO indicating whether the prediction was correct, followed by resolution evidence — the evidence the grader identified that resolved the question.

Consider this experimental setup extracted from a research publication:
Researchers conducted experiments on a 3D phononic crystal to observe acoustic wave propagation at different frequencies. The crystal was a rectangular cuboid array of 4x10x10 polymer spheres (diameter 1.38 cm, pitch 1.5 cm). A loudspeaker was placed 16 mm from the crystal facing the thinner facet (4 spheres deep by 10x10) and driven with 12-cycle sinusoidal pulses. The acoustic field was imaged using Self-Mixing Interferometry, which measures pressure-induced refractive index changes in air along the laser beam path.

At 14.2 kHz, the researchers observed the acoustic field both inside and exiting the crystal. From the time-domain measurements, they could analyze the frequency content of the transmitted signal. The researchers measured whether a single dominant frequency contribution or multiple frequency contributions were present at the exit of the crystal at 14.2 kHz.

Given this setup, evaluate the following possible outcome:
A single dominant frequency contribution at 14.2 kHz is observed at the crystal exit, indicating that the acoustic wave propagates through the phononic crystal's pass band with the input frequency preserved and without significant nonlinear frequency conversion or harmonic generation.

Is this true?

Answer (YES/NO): YES